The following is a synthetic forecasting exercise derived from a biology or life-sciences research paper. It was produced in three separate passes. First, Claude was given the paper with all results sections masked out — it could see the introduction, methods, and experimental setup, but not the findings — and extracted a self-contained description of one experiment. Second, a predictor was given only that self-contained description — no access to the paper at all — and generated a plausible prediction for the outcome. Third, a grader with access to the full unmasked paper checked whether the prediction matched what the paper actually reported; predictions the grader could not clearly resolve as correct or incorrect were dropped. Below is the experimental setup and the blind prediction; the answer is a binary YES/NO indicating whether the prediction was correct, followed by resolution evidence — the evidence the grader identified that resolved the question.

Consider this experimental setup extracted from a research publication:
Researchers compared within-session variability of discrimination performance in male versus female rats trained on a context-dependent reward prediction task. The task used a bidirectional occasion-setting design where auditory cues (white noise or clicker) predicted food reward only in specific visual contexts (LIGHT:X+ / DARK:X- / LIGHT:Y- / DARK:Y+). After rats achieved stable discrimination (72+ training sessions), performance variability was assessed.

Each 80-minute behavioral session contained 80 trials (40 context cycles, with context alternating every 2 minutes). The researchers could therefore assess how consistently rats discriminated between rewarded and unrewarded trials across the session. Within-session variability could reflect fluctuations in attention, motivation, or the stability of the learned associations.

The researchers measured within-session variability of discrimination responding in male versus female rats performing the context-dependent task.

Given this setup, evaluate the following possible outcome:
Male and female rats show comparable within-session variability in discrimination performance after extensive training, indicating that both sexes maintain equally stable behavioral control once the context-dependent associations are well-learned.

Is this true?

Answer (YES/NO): NO